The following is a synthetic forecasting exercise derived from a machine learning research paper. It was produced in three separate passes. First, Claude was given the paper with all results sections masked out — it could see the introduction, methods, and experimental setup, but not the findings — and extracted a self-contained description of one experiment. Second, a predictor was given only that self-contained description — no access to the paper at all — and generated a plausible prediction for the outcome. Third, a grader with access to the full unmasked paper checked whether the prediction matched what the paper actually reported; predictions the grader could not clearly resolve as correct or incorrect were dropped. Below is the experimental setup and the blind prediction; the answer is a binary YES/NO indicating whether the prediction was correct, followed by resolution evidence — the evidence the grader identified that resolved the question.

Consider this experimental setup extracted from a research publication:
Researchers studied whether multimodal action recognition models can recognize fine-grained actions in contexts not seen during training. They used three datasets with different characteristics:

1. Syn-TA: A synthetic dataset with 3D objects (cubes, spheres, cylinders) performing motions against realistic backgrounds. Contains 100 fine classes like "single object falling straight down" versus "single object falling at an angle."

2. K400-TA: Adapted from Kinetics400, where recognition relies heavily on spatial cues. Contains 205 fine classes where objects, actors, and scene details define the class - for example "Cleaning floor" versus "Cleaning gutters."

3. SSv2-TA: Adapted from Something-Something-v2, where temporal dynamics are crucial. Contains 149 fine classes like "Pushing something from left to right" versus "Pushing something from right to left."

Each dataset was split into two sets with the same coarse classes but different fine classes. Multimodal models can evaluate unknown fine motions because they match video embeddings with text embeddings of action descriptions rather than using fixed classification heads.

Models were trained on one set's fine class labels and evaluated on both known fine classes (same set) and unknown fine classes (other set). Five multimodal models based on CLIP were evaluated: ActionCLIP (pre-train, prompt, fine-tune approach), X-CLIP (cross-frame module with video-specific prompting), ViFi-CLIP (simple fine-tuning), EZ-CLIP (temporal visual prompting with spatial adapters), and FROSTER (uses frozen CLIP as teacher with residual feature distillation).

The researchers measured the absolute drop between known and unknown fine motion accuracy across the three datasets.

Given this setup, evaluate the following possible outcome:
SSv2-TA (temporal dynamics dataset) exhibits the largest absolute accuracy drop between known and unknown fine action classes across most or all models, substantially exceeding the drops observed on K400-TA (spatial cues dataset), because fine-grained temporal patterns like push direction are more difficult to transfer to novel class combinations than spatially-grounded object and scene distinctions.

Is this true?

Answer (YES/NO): NO